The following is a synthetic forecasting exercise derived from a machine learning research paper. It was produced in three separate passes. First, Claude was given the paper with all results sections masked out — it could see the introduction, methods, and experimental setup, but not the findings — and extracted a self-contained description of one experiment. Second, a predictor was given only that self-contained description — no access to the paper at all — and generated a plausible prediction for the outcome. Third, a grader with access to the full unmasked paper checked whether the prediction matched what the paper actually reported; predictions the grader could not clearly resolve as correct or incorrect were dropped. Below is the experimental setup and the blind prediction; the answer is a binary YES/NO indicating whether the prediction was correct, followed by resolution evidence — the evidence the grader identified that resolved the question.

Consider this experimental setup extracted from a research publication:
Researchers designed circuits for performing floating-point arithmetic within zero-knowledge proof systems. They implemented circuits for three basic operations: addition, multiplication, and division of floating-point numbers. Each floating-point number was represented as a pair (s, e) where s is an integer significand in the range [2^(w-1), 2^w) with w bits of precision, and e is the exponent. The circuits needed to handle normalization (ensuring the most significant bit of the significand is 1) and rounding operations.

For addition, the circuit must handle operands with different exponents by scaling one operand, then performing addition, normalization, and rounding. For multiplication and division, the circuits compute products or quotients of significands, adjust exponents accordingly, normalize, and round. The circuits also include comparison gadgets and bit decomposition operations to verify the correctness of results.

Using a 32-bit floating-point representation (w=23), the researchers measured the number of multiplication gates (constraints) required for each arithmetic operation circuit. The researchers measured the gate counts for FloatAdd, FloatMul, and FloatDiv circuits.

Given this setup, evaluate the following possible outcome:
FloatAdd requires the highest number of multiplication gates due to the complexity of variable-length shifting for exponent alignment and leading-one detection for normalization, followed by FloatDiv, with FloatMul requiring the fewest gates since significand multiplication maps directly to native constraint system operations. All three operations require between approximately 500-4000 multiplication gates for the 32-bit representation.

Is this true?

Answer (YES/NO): NO